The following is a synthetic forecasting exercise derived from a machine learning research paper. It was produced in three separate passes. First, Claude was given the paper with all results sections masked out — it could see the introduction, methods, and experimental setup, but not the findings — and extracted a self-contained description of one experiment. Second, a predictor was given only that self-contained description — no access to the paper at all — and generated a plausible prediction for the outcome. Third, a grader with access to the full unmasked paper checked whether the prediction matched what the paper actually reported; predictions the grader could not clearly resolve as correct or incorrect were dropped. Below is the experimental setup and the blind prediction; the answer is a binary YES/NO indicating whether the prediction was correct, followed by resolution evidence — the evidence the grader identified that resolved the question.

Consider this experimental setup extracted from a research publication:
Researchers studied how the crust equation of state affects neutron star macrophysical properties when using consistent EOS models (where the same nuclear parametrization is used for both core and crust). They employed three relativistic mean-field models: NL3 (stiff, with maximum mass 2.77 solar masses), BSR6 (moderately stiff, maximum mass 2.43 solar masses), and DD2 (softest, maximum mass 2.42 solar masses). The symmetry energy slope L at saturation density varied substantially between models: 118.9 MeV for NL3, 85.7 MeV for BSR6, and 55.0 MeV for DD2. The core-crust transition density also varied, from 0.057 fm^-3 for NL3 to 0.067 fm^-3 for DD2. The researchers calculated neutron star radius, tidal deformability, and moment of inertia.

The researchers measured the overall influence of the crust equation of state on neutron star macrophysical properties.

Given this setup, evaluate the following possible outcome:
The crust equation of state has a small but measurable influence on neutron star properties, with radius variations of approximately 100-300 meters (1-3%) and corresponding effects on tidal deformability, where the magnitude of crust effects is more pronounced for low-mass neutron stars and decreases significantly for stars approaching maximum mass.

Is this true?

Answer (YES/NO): NO